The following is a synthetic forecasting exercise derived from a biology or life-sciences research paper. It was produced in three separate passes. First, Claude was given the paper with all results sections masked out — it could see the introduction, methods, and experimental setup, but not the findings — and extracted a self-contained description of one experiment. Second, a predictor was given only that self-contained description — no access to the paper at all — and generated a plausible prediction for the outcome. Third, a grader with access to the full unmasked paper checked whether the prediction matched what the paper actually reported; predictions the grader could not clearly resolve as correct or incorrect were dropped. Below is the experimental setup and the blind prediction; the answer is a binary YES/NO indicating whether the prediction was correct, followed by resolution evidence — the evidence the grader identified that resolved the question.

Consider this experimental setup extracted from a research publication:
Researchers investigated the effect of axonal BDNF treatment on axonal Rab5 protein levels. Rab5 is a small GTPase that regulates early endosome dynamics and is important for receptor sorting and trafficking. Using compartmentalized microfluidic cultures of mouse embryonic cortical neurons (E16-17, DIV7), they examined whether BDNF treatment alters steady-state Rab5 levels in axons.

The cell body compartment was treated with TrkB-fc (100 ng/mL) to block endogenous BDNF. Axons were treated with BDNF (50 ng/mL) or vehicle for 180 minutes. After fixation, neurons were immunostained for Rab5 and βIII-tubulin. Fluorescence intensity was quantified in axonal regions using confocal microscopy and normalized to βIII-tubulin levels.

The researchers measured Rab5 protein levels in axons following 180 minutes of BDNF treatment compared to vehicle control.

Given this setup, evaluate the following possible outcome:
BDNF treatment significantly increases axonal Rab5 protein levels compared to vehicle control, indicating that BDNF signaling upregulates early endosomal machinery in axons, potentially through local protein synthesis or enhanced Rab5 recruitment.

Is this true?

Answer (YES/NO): YES